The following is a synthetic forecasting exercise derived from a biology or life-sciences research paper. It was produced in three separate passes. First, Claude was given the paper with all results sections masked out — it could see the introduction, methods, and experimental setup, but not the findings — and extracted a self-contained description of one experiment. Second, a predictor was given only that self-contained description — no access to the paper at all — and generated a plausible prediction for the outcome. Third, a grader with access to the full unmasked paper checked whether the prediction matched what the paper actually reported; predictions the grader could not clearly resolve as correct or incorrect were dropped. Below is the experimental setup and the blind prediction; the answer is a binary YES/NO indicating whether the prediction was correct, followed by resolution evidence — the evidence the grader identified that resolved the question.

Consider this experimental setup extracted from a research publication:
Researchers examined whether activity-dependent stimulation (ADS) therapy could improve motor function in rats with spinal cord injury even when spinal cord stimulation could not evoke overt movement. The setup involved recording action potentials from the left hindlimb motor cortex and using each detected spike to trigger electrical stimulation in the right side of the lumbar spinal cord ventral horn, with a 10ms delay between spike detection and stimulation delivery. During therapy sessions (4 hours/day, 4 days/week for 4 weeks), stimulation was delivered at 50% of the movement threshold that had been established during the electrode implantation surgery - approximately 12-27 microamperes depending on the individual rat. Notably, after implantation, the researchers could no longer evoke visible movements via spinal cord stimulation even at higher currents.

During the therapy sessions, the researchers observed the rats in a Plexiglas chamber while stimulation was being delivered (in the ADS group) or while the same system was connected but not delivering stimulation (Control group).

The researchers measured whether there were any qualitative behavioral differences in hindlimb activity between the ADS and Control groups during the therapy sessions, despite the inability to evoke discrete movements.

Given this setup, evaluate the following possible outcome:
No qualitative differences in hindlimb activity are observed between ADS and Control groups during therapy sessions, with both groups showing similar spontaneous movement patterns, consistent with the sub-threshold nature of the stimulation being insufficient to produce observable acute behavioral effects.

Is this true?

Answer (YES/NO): NO